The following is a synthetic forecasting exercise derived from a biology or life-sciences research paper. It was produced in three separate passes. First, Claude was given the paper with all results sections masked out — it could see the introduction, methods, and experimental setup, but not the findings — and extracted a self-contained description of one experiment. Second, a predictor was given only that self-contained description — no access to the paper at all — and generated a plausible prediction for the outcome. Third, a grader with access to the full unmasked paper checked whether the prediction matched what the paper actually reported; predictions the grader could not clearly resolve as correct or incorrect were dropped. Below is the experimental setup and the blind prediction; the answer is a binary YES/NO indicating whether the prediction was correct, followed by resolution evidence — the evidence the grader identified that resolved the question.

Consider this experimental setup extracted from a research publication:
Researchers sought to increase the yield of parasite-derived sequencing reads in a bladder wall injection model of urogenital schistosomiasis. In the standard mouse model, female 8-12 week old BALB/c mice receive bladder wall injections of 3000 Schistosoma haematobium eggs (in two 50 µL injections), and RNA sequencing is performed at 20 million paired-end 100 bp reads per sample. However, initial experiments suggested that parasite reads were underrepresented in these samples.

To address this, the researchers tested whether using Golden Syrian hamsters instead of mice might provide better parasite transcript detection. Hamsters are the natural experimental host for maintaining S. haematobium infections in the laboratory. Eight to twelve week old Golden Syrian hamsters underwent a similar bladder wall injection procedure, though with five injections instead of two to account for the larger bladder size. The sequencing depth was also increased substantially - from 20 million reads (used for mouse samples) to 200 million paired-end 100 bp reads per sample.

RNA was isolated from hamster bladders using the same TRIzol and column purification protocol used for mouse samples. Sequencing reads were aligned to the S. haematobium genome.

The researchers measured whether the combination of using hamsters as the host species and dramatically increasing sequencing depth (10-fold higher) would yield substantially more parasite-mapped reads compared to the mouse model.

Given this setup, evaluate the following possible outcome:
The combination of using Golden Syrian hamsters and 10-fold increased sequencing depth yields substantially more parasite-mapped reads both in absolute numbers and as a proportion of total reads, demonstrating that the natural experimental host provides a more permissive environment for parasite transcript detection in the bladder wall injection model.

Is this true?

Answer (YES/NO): NO